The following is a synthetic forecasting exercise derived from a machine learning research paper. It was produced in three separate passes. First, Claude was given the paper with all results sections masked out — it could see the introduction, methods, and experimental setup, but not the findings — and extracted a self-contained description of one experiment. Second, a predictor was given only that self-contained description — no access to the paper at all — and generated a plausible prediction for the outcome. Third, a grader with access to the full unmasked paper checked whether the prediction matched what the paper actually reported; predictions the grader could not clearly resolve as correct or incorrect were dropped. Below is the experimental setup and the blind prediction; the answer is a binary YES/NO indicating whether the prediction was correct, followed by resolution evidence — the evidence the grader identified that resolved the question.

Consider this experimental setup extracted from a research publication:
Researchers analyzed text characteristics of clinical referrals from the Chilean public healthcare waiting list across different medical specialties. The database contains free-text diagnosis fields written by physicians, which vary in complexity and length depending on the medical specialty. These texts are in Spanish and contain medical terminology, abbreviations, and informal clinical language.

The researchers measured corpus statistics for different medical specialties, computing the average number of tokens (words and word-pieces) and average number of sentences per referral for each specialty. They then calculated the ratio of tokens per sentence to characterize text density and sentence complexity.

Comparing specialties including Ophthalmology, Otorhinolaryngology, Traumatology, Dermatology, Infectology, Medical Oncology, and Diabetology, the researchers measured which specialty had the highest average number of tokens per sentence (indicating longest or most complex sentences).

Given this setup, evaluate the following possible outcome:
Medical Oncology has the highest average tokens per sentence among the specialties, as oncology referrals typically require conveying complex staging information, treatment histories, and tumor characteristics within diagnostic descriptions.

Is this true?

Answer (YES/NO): NO